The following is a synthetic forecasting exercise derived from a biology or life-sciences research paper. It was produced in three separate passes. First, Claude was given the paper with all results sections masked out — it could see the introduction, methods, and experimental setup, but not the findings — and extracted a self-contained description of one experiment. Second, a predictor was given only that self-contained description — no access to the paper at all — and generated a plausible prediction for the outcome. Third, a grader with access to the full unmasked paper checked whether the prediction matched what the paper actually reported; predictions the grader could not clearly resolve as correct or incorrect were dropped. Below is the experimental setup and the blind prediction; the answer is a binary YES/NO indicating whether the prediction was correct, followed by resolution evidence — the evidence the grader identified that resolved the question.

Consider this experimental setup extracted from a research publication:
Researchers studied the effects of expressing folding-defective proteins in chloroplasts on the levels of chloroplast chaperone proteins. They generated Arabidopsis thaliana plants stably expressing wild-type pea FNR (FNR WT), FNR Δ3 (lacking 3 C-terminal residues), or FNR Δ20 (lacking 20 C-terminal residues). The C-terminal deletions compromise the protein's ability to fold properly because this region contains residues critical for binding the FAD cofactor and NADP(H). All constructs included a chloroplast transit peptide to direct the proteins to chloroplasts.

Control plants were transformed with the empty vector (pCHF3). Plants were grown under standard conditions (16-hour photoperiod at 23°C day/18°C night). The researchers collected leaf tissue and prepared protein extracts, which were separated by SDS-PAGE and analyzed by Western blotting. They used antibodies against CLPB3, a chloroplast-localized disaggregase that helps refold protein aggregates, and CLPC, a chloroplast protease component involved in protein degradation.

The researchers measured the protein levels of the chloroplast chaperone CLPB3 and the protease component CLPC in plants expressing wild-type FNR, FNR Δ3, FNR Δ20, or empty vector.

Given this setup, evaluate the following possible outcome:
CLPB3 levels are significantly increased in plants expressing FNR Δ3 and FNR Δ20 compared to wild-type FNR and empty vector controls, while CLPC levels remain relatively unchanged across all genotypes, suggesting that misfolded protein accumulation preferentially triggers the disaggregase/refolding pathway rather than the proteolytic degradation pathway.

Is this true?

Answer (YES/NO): NO